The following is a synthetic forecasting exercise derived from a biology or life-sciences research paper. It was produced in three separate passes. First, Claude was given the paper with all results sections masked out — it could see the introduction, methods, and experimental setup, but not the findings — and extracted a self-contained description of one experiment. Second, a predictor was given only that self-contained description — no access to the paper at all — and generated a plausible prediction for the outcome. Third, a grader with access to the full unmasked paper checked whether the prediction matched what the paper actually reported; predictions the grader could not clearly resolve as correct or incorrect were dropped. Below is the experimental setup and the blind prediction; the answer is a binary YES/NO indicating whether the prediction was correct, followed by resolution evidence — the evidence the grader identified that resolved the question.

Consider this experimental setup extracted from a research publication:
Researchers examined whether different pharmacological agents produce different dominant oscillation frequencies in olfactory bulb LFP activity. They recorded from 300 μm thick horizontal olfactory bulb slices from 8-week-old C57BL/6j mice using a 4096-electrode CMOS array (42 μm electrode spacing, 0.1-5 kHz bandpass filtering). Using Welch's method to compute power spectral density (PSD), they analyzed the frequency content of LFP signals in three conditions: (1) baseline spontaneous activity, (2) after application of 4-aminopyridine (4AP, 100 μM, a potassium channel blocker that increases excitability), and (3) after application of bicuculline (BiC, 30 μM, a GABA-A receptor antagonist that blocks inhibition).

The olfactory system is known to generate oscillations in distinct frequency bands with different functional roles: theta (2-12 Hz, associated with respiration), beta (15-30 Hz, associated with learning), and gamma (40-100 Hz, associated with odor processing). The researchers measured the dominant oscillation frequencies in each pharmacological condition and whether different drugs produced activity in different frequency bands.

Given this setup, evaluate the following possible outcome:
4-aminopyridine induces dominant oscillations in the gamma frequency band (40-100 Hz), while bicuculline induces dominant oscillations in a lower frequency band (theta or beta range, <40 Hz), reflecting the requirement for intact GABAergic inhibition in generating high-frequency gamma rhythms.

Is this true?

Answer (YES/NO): NO